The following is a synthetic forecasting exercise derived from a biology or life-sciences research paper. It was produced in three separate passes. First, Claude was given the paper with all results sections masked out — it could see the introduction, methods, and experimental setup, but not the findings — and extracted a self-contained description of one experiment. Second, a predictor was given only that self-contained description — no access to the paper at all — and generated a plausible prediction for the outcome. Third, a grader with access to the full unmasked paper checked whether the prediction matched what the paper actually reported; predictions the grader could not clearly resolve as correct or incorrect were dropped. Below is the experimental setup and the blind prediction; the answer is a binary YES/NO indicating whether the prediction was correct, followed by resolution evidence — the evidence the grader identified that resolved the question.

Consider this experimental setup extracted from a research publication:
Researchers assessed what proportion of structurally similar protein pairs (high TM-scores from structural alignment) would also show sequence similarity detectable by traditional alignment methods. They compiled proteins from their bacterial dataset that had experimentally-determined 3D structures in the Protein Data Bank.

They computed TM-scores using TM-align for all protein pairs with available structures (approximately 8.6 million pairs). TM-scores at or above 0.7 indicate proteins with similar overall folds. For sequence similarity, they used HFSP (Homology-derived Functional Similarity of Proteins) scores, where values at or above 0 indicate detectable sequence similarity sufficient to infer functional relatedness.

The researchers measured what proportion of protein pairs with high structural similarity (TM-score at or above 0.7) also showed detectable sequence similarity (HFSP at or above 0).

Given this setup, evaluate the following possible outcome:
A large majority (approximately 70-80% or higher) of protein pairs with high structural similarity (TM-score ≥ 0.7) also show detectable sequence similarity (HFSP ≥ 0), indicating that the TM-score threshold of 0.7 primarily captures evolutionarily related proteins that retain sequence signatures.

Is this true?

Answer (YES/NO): NO